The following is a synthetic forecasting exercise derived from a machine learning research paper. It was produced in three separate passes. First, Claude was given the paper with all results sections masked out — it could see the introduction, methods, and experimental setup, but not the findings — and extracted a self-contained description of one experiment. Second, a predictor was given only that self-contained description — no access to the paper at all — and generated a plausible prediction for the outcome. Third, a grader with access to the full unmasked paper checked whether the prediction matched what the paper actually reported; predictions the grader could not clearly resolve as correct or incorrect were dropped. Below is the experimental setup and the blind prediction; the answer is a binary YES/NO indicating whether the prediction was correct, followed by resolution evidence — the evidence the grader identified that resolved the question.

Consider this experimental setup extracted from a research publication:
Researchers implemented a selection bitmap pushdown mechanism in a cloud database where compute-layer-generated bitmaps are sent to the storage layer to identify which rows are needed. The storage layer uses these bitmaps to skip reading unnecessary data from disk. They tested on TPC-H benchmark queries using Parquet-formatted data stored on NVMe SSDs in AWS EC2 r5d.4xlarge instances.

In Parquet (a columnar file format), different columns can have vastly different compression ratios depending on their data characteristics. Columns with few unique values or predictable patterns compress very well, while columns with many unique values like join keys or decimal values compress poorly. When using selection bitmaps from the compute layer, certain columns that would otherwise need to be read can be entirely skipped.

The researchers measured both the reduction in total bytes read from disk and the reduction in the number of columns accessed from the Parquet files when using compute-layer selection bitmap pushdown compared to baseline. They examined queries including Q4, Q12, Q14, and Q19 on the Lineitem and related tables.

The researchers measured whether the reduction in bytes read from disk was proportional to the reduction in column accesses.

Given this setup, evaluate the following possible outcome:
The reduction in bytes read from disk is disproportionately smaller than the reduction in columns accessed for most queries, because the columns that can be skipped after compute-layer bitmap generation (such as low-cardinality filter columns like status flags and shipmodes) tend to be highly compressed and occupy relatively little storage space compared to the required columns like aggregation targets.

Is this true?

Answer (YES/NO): YES